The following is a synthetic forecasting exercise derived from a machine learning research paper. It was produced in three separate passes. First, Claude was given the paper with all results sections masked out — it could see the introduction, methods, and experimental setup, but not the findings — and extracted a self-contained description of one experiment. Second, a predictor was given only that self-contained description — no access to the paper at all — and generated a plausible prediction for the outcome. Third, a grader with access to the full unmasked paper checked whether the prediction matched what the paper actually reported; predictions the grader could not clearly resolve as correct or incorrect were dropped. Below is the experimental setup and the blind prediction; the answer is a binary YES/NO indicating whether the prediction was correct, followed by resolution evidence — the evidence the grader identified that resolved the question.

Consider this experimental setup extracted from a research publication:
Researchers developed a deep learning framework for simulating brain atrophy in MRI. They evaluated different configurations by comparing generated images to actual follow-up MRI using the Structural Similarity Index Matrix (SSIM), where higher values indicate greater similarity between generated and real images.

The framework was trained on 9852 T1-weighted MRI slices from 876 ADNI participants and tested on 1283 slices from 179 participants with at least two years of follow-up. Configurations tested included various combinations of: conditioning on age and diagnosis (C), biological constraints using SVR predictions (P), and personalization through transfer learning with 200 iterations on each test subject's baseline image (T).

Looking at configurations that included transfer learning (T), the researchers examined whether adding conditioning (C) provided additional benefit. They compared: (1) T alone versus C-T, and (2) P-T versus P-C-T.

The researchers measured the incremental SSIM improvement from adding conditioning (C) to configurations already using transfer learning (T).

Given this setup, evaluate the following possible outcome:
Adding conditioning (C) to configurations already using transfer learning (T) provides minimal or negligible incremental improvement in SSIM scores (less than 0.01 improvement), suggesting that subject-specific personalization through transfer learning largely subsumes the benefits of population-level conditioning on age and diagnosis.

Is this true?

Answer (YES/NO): NO